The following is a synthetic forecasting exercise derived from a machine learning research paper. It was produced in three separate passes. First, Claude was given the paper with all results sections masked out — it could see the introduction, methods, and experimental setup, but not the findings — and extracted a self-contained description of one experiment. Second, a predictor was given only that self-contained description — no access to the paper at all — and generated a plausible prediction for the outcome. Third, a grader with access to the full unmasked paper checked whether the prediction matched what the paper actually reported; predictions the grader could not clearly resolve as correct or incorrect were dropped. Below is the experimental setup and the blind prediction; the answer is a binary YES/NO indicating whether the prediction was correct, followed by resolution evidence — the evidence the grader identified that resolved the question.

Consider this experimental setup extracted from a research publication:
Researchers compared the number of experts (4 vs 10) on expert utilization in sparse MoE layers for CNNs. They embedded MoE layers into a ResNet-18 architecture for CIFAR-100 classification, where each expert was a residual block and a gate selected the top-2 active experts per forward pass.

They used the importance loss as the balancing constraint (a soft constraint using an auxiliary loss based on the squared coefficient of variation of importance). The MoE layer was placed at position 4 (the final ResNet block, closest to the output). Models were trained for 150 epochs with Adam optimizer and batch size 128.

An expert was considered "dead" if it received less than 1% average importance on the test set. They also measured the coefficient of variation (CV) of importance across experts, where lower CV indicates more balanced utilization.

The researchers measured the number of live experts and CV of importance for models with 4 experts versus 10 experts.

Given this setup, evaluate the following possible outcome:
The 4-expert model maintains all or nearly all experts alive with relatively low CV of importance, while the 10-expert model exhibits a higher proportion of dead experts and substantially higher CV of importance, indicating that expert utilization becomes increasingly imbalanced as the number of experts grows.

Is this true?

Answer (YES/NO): NO